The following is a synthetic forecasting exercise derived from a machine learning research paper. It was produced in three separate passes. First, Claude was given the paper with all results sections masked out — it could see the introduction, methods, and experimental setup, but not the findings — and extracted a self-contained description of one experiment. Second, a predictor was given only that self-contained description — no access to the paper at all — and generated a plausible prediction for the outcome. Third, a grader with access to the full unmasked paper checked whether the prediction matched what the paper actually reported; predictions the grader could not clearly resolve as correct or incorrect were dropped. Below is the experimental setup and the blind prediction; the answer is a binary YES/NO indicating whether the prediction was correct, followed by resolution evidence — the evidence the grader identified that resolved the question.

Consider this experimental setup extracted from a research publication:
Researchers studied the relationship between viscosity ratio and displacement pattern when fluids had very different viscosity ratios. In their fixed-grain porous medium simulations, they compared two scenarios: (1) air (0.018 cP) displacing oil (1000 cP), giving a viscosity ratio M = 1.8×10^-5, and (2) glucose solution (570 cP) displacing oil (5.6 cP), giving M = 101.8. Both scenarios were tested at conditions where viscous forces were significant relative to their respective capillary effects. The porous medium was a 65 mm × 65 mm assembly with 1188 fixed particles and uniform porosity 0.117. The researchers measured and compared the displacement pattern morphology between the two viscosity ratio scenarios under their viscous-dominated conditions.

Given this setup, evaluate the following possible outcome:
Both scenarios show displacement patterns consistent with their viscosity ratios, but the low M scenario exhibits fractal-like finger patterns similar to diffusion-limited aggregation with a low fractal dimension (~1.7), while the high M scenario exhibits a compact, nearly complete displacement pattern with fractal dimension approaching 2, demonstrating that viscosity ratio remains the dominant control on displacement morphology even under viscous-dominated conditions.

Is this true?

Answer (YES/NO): NO